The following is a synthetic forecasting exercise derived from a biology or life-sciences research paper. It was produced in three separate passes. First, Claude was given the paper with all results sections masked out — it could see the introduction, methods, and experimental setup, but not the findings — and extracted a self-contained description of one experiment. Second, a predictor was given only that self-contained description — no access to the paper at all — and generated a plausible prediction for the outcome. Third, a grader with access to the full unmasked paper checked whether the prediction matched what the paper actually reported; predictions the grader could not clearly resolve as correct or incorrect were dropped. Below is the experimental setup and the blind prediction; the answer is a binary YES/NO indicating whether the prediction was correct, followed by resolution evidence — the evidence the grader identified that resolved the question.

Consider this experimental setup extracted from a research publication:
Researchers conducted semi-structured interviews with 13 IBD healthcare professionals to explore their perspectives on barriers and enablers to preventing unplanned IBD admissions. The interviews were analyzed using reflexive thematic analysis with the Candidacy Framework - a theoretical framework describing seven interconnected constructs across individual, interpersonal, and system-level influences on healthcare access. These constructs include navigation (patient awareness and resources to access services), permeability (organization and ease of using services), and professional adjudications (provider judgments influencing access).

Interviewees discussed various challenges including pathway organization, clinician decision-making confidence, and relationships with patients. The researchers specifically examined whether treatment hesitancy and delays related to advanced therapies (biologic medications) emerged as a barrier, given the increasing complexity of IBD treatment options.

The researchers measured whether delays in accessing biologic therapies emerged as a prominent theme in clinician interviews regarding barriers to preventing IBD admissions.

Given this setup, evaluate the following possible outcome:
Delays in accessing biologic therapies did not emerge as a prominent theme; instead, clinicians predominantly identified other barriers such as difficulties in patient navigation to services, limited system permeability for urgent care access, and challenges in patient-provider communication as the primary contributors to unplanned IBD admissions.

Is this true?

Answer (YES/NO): NO